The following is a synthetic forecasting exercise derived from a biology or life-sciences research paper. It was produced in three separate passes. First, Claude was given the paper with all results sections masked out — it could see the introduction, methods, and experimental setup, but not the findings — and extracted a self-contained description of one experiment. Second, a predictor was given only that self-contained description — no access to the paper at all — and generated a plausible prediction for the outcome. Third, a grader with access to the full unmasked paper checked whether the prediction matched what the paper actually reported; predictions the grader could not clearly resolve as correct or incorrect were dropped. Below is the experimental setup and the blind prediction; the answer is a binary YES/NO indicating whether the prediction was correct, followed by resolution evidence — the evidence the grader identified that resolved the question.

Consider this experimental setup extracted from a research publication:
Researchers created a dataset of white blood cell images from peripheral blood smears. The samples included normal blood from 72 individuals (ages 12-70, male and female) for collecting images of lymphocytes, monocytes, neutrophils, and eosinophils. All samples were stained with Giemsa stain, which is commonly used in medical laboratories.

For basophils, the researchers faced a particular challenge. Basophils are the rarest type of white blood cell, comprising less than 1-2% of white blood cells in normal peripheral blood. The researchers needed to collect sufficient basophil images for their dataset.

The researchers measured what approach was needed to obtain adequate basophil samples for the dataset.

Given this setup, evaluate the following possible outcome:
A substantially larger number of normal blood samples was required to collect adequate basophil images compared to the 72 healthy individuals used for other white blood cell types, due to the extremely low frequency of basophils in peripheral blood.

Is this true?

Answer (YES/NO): NO